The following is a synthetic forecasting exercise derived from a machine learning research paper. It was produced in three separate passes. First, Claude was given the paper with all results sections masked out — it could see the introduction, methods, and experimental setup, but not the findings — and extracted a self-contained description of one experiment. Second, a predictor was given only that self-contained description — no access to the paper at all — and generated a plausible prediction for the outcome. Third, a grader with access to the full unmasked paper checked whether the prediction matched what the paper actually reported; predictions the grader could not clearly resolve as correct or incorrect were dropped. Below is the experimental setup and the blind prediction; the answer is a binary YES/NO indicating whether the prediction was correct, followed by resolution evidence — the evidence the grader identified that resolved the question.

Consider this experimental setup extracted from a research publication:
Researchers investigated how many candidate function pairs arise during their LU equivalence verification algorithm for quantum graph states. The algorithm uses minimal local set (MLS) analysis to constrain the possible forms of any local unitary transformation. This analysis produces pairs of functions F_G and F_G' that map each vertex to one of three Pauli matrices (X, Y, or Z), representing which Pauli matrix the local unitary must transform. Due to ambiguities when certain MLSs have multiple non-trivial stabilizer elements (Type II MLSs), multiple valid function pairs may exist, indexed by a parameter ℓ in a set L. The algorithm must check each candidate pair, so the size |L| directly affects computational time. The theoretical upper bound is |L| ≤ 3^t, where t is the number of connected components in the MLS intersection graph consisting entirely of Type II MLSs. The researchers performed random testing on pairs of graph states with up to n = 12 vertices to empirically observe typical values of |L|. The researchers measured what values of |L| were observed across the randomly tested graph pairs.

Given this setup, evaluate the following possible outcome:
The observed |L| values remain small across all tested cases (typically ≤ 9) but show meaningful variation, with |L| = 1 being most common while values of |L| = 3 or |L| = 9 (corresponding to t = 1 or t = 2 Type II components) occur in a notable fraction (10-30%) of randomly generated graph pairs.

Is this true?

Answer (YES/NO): NO